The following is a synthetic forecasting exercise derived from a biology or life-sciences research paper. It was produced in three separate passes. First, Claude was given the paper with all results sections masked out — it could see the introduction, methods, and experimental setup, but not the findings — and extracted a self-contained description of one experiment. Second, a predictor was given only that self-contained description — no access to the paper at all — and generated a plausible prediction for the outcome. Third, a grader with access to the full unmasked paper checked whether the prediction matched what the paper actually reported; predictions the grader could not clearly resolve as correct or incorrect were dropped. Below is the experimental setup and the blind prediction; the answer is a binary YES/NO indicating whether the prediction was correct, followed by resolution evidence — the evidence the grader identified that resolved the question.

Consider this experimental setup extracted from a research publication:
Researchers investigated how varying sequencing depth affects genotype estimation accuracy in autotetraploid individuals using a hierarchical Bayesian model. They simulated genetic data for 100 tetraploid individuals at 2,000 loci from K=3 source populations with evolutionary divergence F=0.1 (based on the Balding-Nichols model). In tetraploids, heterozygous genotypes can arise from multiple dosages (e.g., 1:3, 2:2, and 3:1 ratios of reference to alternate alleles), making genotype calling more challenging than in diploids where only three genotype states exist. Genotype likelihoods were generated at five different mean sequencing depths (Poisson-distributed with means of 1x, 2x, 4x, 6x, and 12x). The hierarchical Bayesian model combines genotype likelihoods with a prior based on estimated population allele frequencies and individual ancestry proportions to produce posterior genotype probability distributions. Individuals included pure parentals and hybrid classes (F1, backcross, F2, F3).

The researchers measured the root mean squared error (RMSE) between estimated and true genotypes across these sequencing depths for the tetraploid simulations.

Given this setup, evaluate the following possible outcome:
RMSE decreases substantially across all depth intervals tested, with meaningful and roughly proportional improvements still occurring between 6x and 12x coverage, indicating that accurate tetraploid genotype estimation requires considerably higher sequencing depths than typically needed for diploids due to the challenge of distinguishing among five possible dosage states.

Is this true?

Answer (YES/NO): NO